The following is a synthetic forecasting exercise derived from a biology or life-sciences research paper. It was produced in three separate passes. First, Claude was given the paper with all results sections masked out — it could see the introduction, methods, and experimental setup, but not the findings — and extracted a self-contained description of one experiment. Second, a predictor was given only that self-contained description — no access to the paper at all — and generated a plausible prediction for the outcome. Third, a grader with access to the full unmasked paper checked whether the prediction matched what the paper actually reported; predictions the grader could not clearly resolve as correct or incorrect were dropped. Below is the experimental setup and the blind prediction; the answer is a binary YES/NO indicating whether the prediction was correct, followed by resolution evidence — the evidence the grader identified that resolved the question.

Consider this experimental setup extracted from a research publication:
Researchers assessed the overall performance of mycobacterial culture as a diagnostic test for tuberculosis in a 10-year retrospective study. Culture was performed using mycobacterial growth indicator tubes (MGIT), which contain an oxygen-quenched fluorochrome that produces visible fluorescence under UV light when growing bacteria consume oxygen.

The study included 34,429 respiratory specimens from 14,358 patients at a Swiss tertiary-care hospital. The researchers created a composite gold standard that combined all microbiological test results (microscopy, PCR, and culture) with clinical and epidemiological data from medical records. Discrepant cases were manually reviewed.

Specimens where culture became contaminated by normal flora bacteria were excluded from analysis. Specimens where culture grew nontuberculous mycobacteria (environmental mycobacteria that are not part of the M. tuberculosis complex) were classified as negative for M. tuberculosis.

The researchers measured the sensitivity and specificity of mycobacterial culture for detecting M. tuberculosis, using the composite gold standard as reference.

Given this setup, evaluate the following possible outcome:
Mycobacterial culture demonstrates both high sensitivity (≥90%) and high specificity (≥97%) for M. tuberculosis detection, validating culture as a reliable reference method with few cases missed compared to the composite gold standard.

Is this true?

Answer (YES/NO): YES